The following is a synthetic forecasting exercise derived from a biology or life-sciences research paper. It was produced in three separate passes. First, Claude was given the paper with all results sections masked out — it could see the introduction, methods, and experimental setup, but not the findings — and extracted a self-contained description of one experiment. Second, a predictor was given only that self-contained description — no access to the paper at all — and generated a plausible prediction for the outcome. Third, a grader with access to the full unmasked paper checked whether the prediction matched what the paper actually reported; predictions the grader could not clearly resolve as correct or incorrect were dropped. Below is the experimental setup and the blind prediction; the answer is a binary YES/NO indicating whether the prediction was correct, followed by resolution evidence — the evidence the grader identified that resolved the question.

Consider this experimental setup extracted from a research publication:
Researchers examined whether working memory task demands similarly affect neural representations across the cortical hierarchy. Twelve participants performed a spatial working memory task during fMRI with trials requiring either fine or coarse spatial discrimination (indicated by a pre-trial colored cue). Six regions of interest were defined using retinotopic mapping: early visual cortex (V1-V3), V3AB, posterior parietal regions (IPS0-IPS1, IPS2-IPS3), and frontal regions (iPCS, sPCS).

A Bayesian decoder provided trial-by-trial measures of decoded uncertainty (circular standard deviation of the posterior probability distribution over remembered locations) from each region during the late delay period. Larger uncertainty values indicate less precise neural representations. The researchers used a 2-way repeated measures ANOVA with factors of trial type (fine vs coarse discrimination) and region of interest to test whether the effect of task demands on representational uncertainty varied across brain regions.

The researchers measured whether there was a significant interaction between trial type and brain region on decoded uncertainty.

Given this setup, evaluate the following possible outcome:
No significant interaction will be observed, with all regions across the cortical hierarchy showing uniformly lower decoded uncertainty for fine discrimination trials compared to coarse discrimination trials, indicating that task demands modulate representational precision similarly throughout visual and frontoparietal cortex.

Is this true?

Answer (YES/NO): NO